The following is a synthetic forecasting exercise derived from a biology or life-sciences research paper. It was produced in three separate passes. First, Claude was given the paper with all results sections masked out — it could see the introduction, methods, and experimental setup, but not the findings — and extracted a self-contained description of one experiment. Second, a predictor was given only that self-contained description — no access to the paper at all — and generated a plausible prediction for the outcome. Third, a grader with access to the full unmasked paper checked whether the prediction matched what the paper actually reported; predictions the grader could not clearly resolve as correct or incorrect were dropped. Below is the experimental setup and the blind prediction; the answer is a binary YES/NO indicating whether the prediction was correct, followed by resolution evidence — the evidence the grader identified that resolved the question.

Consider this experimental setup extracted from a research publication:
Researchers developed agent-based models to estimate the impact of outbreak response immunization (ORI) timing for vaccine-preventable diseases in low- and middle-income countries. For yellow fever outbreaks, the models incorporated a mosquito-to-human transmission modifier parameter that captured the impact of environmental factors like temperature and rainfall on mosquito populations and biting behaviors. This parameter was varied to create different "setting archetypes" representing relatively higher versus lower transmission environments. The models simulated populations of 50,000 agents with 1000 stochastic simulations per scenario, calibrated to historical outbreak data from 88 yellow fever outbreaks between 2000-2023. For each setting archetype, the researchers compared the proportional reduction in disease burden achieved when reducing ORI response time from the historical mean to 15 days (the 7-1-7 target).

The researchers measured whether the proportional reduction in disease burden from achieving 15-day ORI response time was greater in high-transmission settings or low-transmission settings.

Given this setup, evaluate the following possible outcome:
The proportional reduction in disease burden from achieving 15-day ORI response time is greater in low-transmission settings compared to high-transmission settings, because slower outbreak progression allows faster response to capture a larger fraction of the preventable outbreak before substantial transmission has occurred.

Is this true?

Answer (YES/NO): NO